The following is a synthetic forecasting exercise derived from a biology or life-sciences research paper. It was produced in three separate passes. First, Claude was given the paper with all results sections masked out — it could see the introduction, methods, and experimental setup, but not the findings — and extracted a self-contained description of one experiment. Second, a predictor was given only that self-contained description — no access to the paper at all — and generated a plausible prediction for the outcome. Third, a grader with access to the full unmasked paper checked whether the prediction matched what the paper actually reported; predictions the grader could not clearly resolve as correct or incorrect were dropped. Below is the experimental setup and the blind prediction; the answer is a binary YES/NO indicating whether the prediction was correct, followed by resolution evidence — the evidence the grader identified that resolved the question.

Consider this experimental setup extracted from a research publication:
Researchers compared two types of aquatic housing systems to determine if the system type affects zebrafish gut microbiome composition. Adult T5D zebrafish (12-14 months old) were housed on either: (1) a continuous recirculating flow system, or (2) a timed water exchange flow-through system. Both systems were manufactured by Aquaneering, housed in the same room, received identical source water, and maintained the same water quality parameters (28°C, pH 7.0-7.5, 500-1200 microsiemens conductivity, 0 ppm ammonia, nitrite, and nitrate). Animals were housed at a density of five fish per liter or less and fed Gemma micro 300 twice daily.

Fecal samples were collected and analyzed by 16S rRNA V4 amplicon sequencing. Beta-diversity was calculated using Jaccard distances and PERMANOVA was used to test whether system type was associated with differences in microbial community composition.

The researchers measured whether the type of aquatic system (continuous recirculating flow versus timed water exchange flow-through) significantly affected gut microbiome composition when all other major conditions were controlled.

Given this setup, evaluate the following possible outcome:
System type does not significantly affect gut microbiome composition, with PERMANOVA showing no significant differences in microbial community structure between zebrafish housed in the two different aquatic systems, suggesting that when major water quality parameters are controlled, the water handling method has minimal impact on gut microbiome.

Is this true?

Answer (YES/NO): NO